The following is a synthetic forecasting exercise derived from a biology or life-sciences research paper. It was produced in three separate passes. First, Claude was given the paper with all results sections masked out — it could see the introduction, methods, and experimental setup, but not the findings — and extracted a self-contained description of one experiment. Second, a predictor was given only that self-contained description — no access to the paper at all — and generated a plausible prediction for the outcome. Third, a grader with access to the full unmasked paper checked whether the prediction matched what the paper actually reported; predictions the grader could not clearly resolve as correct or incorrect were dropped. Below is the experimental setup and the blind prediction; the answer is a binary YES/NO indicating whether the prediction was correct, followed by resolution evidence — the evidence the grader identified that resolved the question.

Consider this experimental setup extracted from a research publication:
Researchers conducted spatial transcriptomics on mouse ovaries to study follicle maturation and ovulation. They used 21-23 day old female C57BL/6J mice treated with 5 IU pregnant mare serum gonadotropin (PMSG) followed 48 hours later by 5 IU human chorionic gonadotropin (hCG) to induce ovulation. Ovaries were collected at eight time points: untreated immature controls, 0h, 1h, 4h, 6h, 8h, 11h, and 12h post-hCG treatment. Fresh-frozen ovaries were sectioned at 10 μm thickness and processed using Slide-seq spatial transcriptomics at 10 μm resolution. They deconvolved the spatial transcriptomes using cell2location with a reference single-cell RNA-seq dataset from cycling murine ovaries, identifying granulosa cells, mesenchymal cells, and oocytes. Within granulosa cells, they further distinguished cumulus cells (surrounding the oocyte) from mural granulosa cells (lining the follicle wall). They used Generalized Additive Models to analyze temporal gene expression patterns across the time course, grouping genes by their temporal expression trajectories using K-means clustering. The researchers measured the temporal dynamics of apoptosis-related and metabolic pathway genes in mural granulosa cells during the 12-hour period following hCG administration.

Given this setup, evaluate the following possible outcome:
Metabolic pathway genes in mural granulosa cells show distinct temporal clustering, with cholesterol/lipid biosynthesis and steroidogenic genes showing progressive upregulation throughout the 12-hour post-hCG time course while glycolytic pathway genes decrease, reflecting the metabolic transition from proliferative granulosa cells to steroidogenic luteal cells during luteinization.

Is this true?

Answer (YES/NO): NO